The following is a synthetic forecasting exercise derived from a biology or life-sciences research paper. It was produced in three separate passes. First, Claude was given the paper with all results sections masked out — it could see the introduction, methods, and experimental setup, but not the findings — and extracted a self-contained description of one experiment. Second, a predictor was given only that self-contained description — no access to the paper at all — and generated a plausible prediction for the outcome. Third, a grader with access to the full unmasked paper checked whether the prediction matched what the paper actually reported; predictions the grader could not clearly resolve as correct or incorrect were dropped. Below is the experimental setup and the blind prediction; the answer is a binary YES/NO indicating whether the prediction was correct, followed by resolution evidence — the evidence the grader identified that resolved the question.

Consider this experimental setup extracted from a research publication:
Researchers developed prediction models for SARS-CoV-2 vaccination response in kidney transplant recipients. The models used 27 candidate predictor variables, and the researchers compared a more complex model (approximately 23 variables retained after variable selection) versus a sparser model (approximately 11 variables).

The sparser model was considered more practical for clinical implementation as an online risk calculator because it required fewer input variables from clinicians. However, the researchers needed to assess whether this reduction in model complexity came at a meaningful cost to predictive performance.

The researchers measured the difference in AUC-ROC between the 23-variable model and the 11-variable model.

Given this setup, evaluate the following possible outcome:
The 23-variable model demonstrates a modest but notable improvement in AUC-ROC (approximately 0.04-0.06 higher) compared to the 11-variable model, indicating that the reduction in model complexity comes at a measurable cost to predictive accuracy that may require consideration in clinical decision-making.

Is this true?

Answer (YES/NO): NO